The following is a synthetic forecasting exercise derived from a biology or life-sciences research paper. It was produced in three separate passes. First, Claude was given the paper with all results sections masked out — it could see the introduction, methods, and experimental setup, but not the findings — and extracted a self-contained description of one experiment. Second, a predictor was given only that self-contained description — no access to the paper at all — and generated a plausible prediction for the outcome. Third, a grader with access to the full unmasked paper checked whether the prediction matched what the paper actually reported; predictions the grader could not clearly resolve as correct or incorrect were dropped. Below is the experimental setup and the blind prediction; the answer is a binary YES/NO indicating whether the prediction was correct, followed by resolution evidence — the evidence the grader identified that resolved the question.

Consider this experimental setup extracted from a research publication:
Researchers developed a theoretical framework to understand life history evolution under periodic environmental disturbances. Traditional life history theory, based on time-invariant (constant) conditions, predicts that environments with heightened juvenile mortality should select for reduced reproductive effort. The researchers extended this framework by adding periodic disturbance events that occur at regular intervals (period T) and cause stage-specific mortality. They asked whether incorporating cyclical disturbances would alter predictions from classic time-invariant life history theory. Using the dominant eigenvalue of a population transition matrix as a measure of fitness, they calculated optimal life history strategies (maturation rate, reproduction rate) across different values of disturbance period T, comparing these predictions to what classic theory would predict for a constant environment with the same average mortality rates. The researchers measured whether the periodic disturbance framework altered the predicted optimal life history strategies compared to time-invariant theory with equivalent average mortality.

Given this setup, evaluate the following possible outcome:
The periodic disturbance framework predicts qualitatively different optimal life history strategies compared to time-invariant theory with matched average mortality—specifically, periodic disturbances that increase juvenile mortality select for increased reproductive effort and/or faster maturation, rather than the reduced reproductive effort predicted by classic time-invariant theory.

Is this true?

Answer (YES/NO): YES